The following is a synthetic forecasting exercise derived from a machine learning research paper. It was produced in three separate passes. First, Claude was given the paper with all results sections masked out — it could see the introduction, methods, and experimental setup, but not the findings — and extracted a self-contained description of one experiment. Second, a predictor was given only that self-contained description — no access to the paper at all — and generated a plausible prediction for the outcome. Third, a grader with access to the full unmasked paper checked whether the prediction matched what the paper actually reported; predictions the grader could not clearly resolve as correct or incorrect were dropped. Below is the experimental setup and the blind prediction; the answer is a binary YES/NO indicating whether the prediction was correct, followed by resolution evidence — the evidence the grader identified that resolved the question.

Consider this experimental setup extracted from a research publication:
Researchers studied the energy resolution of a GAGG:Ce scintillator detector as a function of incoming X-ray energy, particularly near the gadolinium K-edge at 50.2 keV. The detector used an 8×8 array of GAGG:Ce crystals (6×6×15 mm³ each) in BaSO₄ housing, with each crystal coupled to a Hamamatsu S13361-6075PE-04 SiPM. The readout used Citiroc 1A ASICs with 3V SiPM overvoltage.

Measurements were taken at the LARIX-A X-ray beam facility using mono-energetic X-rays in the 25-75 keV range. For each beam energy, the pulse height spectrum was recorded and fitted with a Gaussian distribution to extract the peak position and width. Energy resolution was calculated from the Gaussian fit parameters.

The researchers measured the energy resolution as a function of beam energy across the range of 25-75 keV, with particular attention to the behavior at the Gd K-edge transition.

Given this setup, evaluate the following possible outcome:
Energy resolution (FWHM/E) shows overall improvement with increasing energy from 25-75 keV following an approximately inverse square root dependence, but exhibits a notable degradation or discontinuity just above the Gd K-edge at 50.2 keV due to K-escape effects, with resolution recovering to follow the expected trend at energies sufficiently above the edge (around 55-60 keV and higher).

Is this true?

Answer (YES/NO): NO